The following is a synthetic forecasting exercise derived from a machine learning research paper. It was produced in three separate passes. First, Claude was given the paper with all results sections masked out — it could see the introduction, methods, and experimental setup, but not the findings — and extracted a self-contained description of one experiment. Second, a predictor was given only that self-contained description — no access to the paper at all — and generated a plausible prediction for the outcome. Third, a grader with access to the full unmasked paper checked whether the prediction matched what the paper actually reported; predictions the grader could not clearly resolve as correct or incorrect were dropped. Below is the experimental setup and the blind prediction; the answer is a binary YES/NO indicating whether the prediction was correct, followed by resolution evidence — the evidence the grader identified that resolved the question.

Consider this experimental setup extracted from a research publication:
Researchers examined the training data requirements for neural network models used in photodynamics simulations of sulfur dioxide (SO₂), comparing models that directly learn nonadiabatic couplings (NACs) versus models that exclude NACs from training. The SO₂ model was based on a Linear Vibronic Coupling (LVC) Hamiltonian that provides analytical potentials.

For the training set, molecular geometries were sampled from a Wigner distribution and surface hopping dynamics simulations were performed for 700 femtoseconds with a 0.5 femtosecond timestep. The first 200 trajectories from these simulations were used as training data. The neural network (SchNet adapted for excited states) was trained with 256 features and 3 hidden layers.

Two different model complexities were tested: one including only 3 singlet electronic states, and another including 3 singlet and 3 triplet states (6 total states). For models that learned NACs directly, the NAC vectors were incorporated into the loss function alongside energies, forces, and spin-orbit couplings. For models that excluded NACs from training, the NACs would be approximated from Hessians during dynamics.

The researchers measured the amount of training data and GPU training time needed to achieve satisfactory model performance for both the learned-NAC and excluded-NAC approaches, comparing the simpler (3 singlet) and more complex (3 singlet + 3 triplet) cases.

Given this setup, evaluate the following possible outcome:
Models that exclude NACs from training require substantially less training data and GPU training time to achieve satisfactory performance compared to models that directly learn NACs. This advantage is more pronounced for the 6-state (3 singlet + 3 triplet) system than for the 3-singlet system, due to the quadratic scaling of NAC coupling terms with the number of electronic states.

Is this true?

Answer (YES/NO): YES